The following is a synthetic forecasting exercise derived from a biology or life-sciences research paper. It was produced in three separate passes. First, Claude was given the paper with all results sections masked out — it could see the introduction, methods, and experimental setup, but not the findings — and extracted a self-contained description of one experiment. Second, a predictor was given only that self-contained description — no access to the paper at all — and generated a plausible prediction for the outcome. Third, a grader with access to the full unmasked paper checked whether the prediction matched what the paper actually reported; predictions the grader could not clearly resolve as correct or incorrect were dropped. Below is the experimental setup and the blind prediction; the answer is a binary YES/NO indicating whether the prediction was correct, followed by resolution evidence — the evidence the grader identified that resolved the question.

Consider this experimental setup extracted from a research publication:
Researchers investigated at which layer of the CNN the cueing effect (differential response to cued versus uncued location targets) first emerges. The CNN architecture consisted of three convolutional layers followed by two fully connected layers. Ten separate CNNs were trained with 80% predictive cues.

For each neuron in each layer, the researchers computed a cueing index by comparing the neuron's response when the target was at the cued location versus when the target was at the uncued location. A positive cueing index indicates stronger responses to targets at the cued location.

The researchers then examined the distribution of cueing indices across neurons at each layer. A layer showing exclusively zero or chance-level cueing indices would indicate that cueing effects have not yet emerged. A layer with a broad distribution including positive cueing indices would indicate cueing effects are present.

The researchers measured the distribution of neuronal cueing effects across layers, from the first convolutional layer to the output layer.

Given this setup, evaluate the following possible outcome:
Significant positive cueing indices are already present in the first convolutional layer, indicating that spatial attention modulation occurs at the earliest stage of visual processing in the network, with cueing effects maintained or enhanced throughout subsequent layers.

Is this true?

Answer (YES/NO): NO